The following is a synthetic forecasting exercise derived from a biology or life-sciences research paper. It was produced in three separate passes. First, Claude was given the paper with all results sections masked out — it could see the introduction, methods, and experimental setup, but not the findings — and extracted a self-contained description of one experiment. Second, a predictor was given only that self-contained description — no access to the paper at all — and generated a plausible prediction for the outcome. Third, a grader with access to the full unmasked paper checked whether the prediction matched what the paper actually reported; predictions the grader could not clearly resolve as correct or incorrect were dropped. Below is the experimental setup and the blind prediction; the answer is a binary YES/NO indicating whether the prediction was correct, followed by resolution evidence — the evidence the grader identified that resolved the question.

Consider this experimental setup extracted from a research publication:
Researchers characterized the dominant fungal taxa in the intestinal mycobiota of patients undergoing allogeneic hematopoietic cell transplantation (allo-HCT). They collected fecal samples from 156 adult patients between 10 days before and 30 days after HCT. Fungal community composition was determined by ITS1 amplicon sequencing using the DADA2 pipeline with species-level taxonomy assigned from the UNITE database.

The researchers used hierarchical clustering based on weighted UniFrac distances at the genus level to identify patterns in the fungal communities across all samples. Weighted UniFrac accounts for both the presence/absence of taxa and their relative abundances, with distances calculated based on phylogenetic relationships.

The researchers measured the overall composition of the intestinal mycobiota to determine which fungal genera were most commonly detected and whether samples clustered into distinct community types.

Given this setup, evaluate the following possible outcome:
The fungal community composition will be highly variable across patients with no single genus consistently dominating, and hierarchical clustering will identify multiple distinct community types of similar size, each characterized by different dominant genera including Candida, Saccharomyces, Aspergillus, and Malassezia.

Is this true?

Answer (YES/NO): NO